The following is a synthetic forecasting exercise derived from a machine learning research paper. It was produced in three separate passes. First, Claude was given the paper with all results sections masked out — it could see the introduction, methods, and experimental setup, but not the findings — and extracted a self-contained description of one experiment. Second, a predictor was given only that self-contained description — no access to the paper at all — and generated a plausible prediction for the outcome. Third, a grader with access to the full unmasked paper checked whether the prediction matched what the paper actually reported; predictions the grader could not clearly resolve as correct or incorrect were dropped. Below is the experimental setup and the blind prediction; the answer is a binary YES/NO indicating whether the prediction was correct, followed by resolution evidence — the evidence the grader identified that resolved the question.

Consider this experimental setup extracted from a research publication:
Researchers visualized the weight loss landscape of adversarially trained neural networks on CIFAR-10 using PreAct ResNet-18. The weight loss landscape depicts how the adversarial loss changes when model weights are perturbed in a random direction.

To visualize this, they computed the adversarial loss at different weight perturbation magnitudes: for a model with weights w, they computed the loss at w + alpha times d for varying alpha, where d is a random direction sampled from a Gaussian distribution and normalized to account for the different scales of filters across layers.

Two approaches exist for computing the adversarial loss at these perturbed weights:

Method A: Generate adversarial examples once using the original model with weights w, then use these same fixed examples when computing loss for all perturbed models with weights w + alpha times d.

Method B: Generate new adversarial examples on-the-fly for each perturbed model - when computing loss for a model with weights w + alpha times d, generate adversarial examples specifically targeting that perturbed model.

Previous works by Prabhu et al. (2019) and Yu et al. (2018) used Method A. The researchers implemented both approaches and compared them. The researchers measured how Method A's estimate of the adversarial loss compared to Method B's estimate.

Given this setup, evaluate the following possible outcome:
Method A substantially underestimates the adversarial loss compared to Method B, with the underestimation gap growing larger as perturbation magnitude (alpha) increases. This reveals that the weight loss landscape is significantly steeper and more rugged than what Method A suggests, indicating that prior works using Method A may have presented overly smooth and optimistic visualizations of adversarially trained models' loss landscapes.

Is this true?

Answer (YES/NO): YES